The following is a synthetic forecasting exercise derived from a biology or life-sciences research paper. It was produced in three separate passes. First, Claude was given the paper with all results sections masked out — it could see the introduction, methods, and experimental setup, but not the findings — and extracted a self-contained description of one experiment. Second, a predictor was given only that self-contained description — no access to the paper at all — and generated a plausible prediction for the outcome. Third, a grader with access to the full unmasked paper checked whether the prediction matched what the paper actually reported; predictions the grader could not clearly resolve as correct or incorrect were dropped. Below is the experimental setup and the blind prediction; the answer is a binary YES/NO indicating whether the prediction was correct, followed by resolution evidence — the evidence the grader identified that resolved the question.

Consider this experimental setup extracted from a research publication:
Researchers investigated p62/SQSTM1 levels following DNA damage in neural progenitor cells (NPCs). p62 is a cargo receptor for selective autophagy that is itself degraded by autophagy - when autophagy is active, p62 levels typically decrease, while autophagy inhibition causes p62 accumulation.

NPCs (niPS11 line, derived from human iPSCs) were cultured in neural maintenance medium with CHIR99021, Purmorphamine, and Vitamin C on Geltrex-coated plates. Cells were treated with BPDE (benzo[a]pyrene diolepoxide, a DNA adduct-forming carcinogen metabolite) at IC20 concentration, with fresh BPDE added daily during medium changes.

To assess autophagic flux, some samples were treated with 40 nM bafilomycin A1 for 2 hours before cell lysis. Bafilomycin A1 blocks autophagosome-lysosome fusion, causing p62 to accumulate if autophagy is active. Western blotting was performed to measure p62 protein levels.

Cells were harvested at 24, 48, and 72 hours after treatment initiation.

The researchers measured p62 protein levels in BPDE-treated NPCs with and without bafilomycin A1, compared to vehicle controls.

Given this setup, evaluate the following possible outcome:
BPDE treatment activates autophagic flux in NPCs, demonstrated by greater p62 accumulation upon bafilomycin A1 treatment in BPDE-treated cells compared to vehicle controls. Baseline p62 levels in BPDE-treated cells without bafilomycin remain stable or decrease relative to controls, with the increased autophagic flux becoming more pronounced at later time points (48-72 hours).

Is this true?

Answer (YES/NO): NO